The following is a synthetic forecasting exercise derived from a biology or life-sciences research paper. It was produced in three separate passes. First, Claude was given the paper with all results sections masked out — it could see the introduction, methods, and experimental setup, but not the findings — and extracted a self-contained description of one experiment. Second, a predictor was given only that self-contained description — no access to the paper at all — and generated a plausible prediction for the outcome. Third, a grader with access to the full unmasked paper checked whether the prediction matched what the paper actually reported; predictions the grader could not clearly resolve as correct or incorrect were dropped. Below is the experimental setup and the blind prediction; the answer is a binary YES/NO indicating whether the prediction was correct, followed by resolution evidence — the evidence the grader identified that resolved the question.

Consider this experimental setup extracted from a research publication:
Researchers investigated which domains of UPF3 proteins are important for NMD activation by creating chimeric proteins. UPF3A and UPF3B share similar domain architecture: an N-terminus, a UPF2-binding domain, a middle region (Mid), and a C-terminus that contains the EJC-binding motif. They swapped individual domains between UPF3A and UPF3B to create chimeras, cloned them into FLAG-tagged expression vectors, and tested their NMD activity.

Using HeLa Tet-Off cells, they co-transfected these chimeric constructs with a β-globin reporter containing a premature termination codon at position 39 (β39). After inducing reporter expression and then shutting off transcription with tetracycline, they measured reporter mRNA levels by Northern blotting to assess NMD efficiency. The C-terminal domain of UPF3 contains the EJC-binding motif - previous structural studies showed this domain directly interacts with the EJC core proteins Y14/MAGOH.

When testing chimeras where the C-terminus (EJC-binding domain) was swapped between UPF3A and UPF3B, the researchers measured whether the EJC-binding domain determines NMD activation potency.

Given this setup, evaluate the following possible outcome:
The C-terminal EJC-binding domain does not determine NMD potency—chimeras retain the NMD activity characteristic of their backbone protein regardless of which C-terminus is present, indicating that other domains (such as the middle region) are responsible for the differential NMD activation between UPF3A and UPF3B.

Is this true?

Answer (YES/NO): YES